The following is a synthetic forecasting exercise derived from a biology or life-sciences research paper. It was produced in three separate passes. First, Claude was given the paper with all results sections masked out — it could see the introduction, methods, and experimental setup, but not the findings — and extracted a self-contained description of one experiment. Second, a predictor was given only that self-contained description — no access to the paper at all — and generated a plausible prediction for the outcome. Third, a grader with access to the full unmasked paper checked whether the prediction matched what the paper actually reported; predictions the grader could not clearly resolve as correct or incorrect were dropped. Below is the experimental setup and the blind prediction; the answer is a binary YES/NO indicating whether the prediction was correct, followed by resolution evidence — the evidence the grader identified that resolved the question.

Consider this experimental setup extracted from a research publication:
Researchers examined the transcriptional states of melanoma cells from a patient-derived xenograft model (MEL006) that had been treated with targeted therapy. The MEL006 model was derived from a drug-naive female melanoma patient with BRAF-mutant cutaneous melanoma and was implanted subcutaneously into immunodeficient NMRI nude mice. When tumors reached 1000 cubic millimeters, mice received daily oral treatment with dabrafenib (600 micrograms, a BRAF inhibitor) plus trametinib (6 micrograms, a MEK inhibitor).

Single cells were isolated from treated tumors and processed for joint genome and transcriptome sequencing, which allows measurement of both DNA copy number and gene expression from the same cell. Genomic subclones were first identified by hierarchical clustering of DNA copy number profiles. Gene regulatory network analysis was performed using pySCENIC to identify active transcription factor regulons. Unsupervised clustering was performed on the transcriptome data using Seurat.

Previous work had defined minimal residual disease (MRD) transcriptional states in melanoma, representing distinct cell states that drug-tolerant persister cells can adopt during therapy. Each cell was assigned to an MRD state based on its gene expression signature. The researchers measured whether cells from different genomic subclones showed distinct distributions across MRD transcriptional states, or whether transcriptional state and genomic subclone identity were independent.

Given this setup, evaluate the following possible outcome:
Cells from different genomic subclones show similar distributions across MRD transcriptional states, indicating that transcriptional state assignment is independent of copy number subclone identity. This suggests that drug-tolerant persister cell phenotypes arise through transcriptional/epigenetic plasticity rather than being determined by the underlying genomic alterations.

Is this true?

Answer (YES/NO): NO